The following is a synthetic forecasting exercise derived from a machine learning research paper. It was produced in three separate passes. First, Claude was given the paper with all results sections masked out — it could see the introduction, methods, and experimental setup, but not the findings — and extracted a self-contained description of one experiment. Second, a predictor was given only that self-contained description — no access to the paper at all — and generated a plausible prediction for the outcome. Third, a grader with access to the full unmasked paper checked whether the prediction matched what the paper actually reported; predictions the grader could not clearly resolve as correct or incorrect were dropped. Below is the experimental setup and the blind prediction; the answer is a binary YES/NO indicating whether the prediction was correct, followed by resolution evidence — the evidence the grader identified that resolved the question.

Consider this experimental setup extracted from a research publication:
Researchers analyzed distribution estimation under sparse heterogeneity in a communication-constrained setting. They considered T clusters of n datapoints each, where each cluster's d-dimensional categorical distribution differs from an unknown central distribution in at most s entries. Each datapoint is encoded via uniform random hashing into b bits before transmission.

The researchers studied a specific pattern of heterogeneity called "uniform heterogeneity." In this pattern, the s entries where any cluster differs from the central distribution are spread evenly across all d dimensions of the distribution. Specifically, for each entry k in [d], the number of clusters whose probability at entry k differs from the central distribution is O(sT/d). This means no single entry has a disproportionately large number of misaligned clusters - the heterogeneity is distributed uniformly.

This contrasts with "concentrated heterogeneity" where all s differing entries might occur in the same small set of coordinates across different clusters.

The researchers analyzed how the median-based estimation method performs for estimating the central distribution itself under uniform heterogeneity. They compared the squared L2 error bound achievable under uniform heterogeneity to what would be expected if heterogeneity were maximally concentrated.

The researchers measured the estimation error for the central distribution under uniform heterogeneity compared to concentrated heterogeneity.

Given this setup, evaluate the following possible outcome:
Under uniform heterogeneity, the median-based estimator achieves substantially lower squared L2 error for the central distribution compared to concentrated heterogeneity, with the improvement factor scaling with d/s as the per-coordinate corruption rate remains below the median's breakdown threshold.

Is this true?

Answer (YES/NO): YES